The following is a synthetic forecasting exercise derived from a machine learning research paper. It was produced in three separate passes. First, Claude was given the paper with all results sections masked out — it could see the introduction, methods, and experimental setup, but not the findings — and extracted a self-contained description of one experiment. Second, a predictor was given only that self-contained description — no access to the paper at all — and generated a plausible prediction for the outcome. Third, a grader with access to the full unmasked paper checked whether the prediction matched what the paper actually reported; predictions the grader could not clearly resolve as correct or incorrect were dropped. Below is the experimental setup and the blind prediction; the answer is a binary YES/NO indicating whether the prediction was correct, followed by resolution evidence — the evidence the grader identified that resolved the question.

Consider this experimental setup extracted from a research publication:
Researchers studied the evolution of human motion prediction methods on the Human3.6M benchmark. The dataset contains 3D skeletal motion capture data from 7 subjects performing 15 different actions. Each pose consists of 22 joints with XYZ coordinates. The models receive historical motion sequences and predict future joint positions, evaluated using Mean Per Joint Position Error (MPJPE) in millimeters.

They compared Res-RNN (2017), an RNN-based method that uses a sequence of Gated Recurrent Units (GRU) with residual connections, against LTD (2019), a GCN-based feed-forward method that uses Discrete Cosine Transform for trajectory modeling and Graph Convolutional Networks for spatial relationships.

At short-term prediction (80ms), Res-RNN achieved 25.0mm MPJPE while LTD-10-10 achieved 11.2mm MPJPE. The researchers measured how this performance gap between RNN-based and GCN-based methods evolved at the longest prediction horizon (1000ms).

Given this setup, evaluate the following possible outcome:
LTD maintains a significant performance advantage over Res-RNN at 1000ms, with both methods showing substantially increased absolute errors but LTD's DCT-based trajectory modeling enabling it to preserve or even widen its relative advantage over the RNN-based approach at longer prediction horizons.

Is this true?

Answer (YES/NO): NO